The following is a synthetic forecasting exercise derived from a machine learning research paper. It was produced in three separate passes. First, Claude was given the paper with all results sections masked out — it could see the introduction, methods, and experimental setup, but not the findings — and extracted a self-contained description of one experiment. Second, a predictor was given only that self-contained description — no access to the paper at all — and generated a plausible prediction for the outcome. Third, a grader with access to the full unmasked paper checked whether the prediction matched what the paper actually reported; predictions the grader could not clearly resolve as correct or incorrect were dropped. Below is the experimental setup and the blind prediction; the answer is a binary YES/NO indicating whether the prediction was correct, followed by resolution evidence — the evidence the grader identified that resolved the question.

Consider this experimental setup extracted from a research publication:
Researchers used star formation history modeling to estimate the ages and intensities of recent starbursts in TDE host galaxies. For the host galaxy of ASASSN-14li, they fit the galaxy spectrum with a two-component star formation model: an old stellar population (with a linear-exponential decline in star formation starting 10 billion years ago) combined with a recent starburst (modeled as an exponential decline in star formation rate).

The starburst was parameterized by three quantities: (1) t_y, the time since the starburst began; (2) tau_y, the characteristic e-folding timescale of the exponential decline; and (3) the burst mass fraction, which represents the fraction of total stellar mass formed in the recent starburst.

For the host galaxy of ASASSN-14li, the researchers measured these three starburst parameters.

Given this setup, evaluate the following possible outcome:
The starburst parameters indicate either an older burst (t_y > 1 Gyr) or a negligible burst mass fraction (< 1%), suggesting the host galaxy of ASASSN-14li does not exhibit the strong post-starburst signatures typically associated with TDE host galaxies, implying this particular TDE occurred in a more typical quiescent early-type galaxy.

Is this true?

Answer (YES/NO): NO